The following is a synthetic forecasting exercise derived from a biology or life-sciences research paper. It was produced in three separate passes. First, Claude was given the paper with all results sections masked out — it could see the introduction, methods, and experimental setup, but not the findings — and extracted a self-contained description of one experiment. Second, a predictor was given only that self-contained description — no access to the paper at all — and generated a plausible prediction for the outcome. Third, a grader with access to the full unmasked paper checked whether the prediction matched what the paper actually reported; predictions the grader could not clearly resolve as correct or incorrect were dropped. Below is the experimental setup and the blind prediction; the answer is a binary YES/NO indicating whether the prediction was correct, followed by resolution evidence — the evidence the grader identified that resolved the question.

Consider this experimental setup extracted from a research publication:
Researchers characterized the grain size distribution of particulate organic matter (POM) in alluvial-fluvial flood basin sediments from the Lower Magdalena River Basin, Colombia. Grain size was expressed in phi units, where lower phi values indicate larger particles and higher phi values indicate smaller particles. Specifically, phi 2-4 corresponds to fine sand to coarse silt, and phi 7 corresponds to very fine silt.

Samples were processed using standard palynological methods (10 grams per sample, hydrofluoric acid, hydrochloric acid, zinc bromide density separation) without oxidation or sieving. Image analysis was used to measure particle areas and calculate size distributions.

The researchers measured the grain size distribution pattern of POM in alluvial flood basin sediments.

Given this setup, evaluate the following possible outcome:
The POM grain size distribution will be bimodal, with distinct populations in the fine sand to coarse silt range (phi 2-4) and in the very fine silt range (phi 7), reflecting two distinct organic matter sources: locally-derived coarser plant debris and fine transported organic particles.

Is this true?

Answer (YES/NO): YES